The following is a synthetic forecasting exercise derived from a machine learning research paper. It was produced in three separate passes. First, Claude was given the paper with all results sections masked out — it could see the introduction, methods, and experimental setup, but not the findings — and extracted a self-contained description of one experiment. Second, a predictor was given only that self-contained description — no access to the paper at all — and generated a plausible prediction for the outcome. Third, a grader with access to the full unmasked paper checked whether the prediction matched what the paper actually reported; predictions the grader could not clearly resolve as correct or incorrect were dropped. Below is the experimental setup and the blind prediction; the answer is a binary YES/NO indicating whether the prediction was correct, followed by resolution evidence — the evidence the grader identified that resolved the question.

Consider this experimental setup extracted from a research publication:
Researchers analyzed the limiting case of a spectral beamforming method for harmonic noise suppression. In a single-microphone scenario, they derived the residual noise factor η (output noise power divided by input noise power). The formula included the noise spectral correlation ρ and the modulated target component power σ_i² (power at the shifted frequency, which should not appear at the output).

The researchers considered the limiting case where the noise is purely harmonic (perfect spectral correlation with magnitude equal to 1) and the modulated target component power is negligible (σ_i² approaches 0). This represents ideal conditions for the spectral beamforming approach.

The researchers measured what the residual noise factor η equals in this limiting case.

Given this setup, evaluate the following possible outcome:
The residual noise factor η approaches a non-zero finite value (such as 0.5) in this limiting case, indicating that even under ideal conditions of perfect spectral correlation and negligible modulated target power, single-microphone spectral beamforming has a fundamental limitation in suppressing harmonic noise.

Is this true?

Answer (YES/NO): NO